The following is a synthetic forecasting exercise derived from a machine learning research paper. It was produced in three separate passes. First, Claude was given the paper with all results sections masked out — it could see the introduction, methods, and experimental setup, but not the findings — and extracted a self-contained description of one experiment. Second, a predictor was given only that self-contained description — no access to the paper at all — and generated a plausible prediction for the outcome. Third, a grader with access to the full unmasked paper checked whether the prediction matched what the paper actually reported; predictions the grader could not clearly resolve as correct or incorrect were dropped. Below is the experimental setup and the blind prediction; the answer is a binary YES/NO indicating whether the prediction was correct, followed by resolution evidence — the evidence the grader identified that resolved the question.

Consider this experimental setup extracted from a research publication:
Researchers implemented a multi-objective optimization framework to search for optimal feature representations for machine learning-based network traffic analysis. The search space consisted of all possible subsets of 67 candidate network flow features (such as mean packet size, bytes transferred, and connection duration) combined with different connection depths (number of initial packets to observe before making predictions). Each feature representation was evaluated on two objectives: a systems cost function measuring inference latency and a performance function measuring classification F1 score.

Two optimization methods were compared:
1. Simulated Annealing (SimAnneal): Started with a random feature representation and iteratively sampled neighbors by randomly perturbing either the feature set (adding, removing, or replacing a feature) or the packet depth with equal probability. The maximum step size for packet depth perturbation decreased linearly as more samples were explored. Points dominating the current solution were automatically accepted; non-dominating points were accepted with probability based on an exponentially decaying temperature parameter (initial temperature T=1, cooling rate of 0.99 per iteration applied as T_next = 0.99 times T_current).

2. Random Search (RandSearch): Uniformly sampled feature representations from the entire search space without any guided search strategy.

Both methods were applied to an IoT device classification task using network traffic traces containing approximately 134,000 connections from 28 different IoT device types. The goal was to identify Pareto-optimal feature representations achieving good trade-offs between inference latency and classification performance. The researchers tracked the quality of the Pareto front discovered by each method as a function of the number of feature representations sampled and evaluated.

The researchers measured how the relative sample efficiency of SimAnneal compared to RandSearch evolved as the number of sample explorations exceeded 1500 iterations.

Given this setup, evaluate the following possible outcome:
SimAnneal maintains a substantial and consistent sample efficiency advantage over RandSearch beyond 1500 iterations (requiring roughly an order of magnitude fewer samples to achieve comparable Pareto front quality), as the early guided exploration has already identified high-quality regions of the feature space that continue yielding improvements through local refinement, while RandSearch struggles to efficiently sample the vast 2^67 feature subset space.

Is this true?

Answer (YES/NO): NO